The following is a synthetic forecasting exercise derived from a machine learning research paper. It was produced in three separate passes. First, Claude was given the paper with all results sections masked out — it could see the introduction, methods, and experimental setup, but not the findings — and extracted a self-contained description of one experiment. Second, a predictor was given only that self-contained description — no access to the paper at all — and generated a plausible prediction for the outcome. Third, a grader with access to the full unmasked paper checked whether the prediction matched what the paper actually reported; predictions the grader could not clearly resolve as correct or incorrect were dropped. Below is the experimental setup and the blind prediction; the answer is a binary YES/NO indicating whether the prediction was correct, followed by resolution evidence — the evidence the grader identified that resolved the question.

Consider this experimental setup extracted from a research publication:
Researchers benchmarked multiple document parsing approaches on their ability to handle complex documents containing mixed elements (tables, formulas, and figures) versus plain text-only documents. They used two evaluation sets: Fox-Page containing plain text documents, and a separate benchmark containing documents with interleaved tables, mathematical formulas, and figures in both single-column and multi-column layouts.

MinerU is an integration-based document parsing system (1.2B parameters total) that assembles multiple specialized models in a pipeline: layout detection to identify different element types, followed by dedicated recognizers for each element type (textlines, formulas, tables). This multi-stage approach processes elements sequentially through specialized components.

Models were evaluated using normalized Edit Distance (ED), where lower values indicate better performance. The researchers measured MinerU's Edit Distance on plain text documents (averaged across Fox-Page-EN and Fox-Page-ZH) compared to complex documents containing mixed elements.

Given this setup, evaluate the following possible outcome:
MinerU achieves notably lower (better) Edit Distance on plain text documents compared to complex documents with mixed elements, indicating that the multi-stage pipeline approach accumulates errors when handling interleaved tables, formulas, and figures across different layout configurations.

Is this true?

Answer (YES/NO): YES